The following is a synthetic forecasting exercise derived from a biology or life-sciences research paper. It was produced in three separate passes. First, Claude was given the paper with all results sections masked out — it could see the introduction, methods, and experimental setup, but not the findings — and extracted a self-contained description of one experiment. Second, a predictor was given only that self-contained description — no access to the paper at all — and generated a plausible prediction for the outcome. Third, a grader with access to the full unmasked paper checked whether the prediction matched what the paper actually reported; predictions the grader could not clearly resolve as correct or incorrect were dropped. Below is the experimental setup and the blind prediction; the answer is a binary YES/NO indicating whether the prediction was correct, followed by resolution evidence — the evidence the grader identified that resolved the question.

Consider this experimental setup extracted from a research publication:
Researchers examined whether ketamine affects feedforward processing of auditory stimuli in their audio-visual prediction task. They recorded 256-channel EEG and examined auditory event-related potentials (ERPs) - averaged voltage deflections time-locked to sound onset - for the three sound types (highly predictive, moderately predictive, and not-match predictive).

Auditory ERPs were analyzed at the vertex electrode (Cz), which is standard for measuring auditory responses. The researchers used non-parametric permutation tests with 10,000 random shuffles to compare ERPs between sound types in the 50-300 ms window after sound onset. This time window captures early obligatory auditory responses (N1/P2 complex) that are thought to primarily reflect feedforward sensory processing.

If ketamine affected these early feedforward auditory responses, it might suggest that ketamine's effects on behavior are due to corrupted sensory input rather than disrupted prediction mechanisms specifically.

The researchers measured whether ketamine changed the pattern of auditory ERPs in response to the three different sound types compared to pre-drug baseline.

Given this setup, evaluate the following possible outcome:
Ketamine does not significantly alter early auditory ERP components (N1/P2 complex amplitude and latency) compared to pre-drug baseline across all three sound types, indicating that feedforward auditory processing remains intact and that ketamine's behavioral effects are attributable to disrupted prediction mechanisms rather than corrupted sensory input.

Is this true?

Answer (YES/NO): YES